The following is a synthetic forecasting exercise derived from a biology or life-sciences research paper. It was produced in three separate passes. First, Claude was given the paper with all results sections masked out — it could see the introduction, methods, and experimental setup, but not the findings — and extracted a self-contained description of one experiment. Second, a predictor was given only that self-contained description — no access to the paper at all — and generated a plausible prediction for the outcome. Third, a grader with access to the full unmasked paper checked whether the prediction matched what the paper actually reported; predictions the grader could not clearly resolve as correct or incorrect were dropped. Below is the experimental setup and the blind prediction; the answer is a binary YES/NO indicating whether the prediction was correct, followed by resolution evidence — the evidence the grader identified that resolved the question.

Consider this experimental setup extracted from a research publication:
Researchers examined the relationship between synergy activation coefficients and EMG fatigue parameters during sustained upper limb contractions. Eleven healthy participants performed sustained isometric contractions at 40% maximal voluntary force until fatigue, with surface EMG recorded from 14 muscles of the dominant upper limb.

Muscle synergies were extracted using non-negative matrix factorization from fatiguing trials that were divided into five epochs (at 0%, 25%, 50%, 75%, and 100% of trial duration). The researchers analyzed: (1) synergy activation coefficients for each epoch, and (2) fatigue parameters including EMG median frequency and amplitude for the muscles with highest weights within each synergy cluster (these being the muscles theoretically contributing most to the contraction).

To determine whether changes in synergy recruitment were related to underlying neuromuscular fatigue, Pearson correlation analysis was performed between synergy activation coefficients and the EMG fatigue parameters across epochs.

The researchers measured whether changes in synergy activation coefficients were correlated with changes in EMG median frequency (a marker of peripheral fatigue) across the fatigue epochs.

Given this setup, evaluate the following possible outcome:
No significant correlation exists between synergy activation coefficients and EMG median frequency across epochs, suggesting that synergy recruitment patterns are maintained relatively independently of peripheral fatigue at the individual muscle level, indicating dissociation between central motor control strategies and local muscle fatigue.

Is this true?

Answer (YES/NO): NO